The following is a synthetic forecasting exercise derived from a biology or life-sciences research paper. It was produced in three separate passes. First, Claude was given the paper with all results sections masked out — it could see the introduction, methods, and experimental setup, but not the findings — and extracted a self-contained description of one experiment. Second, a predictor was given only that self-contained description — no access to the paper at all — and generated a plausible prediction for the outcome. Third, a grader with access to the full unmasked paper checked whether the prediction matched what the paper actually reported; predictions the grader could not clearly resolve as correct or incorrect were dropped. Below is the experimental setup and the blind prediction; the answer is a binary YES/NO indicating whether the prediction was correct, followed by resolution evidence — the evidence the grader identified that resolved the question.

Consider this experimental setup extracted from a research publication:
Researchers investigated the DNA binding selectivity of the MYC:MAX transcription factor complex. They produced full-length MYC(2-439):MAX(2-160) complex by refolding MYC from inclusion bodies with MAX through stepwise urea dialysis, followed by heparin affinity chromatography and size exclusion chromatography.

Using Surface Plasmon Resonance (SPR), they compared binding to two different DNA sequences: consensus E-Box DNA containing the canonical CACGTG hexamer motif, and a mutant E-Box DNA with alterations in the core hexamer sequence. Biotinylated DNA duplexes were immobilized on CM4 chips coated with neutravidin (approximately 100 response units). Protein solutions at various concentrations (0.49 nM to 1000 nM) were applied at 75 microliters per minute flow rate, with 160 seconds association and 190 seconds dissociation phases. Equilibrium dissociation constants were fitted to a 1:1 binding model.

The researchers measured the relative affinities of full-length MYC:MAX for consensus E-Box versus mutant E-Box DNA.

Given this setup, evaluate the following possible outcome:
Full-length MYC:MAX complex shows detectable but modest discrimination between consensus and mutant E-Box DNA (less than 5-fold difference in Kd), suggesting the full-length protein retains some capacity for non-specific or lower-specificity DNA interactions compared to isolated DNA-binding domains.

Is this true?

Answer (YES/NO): NO